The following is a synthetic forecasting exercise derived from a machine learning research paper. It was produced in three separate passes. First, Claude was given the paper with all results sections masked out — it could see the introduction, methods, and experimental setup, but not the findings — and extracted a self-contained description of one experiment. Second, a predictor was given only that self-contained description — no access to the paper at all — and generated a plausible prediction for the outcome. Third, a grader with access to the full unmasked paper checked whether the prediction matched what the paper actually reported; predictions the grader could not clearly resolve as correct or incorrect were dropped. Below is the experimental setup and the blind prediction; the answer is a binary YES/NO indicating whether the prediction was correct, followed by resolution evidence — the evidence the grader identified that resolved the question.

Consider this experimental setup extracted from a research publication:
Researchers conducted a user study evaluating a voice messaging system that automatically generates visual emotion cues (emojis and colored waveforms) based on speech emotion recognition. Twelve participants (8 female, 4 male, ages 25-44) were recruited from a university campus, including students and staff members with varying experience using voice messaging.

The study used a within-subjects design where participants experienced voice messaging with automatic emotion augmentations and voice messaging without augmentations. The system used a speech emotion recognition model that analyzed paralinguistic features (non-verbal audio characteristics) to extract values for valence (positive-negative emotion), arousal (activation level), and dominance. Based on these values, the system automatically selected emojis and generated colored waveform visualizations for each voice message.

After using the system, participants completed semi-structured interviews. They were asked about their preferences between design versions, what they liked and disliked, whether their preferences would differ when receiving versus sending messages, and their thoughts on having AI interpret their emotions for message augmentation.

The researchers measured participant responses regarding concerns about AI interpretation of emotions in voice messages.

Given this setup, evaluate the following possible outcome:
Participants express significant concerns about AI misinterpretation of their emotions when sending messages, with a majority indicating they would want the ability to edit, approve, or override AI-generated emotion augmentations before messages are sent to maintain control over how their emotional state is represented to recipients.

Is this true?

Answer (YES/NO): NO